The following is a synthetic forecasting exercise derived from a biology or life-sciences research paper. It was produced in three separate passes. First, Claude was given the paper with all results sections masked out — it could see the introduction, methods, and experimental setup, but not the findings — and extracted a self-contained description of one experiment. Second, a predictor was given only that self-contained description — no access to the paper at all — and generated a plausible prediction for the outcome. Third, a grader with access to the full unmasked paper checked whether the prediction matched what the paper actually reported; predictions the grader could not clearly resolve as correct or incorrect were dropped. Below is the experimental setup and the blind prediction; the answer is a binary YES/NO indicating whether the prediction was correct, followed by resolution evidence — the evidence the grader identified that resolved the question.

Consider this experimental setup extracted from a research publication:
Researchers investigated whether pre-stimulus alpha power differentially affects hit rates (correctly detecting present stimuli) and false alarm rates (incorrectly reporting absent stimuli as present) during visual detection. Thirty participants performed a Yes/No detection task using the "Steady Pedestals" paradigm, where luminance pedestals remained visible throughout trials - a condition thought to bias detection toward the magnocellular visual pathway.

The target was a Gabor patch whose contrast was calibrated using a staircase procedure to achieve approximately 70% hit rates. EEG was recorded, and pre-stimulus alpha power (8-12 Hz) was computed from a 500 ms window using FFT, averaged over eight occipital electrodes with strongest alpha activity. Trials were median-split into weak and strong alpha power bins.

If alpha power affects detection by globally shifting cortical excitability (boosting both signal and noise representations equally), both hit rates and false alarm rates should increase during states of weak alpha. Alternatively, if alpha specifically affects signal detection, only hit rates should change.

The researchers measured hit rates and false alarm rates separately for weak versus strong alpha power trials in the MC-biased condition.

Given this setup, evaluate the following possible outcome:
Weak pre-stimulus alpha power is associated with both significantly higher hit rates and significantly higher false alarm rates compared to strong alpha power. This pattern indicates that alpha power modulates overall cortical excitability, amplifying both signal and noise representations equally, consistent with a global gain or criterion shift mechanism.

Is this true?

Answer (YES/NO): NO